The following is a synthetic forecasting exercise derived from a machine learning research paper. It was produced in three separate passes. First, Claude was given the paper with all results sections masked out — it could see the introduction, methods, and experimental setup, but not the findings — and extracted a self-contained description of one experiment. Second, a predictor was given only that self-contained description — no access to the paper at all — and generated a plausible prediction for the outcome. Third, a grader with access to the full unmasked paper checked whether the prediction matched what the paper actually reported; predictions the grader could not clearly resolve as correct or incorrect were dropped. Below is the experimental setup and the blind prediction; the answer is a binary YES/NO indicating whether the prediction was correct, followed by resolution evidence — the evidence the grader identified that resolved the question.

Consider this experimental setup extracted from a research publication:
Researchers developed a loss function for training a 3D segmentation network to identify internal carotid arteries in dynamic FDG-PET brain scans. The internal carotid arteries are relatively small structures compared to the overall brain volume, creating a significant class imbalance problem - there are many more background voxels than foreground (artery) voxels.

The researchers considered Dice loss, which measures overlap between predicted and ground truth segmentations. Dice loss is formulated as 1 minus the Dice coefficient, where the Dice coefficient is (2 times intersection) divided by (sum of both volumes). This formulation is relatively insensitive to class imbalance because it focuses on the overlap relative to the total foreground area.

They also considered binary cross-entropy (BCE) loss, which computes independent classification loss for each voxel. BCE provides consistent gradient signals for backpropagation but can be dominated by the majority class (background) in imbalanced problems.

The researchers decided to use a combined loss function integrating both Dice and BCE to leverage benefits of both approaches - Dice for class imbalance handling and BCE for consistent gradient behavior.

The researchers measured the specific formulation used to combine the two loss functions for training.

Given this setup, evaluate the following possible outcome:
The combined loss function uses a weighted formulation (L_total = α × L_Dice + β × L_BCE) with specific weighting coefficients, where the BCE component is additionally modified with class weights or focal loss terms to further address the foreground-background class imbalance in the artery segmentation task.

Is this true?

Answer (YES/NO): NO